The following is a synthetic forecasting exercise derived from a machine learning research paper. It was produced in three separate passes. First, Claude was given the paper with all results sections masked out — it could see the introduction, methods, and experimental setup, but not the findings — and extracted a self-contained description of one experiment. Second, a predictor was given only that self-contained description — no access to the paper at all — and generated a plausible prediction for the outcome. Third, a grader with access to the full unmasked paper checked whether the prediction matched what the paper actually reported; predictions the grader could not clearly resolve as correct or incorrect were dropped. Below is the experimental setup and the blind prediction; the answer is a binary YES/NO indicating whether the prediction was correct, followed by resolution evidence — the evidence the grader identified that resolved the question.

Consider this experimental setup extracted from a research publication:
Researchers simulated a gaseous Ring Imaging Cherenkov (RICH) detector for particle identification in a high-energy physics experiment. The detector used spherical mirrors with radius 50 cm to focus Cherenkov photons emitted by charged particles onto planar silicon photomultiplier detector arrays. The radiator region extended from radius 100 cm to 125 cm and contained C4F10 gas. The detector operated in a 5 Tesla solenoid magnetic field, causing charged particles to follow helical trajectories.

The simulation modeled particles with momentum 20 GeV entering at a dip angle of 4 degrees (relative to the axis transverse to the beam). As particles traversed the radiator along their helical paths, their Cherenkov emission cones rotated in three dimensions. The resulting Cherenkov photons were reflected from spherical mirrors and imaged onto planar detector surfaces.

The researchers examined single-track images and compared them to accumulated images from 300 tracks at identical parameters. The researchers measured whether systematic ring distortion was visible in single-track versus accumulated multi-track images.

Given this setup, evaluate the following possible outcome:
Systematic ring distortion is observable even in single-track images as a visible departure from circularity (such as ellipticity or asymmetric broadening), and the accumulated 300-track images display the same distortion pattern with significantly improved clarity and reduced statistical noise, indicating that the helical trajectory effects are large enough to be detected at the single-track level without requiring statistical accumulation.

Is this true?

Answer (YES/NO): NO